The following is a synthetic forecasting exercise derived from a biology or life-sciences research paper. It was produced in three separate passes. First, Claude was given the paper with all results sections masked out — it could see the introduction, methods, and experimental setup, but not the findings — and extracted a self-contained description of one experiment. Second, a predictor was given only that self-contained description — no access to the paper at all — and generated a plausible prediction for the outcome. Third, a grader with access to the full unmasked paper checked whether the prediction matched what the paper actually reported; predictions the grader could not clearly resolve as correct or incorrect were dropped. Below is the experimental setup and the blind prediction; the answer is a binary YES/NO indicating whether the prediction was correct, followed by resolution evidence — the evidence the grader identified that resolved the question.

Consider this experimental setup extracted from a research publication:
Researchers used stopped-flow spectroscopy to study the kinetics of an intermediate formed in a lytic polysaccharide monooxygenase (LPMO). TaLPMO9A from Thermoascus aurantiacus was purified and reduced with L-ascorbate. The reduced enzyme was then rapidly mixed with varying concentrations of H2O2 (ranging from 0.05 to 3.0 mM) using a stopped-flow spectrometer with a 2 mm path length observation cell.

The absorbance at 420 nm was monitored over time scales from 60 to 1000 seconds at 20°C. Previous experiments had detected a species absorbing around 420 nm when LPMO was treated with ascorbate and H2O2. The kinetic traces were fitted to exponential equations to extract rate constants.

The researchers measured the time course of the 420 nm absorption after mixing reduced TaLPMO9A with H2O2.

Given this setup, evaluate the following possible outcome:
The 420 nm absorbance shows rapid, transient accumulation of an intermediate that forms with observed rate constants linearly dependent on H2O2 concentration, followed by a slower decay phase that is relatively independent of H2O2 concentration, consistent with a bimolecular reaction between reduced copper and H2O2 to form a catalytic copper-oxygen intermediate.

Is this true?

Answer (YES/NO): NO